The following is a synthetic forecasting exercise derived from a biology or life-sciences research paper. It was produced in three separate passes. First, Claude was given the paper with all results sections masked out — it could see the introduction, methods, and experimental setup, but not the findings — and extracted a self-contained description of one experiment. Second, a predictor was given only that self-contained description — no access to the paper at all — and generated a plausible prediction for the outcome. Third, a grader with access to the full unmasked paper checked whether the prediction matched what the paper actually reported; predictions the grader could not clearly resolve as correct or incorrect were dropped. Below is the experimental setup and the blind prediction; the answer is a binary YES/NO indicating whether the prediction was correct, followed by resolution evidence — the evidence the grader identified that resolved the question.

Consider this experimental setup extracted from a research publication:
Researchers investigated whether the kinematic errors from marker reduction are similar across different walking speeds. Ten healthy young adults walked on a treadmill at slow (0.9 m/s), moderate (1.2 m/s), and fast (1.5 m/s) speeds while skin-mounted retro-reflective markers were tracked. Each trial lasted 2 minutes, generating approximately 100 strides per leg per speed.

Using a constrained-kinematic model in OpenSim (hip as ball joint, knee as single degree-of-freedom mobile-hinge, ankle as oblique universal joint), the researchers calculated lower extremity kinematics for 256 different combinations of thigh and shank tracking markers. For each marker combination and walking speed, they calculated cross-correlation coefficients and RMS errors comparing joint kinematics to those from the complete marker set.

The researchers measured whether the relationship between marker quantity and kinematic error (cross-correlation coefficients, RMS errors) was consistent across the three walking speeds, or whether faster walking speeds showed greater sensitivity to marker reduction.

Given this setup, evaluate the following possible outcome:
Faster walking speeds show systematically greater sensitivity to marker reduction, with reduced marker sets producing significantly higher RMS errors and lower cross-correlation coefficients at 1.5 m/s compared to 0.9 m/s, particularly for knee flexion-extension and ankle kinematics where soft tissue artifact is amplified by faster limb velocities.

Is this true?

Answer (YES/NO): NO